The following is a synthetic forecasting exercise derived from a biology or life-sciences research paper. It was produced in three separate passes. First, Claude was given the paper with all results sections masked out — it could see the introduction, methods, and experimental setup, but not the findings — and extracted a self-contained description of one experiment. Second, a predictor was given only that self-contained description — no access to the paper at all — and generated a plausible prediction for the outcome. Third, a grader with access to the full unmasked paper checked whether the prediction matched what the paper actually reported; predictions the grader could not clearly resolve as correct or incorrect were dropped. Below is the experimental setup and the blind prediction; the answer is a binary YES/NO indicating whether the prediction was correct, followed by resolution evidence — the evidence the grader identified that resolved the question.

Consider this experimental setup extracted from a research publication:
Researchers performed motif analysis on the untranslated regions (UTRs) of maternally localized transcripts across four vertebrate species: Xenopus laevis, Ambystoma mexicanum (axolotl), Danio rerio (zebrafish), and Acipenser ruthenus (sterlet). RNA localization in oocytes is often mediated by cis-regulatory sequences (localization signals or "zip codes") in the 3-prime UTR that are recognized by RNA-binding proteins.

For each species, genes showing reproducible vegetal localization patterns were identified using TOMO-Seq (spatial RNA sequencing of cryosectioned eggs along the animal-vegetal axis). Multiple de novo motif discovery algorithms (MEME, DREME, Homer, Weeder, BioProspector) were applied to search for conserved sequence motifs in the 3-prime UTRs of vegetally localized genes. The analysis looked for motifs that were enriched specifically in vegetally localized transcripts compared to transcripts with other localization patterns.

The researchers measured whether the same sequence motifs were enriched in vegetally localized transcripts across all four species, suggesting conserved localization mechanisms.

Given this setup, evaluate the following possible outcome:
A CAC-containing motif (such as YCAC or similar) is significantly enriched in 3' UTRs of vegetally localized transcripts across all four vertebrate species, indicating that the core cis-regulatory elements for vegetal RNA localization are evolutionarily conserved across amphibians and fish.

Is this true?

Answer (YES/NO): YES